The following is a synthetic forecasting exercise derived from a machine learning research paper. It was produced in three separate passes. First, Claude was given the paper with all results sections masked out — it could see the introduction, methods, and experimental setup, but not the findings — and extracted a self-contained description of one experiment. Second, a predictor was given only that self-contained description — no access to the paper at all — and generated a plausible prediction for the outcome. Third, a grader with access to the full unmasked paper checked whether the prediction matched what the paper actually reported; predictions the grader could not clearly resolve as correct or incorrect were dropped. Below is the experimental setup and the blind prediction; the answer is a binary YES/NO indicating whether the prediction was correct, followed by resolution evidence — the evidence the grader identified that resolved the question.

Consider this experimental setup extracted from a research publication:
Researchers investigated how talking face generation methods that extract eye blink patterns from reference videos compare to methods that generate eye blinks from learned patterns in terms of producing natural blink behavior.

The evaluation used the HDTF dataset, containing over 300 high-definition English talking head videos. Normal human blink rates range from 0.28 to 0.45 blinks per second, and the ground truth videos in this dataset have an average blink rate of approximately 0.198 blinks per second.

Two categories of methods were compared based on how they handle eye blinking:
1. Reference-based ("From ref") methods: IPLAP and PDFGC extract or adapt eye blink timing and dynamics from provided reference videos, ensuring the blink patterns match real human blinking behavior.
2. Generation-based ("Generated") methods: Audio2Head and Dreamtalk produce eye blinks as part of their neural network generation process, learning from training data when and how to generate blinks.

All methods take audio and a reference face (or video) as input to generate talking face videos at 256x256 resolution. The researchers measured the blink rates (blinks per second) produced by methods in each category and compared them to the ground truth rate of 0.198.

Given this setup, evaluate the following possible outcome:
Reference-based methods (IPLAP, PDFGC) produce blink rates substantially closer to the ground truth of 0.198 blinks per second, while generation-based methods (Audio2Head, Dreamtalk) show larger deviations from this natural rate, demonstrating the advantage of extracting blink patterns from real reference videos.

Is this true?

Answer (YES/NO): YES